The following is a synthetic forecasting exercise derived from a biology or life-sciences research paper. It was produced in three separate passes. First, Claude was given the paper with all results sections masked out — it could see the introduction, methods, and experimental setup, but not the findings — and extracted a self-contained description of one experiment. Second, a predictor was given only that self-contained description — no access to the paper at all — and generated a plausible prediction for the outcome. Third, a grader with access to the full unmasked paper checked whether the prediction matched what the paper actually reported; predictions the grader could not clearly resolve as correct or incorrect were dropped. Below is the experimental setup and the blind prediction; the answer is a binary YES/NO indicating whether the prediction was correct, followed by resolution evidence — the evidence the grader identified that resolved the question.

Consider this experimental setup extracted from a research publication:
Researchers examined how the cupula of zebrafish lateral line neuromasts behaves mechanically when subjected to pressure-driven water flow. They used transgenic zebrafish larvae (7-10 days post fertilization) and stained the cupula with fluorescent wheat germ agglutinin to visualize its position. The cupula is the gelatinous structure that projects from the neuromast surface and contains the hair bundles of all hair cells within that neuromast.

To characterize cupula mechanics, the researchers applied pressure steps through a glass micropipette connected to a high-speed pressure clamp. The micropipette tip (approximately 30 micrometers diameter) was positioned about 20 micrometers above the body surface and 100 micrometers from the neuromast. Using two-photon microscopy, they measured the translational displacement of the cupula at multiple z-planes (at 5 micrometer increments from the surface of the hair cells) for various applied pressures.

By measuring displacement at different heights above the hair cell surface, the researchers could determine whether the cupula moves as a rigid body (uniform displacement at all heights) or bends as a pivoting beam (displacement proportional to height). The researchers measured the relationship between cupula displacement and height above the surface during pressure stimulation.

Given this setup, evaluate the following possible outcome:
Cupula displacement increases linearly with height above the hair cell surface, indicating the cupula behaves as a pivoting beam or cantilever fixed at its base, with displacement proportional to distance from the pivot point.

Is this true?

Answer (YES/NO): YES